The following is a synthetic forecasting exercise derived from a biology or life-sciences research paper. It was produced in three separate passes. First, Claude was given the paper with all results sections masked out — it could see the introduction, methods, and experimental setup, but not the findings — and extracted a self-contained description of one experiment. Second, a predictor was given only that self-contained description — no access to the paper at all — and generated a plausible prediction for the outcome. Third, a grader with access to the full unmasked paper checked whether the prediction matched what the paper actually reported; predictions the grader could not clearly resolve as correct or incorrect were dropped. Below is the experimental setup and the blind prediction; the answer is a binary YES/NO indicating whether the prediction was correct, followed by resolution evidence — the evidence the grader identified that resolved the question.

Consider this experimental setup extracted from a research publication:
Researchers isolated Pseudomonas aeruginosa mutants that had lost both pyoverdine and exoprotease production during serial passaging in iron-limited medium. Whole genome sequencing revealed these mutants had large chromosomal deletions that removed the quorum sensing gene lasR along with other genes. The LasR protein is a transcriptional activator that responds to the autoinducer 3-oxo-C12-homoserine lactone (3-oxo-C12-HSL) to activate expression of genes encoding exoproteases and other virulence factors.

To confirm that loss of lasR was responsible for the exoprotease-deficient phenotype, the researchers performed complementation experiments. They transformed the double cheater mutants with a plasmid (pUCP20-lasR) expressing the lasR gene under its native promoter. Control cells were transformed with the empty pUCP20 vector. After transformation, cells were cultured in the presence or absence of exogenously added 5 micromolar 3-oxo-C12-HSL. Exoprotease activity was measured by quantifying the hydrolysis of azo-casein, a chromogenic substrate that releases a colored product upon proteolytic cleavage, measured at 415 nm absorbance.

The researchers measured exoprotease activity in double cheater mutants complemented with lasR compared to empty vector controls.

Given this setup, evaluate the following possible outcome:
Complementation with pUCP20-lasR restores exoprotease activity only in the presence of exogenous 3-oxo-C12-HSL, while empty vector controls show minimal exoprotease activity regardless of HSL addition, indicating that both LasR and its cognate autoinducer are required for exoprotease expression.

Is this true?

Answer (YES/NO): YES